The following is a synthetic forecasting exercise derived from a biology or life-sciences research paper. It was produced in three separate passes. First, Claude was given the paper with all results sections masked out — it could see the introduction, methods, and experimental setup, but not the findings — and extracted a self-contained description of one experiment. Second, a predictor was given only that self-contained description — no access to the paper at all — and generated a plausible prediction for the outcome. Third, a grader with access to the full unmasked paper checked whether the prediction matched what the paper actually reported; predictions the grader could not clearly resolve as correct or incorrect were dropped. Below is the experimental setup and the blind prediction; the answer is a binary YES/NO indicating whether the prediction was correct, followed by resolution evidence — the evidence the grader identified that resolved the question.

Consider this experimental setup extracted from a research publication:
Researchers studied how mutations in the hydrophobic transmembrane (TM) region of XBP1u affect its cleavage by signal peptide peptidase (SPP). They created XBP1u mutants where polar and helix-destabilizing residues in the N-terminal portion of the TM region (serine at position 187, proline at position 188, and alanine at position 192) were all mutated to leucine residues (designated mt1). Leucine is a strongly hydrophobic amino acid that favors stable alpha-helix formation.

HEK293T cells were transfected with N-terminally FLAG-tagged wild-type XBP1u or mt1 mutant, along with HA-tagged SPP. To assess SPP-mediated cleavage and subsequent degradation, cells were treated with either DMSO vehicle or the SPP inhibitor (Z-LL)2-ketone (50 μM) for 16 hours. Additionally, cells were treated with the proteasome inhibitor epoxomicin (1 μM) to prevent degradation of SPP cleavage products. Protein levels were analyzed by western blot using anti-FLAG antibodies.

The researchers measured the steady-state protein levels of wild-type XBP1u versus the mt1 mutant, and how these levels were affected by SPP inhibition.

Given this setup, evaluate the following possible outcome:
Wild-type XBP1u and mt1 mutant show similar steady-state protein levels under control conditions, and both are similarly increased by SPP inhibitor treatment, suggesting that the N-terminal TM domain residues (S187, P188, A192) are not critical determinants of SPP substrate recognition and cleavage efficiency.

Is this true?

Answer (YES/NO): NO